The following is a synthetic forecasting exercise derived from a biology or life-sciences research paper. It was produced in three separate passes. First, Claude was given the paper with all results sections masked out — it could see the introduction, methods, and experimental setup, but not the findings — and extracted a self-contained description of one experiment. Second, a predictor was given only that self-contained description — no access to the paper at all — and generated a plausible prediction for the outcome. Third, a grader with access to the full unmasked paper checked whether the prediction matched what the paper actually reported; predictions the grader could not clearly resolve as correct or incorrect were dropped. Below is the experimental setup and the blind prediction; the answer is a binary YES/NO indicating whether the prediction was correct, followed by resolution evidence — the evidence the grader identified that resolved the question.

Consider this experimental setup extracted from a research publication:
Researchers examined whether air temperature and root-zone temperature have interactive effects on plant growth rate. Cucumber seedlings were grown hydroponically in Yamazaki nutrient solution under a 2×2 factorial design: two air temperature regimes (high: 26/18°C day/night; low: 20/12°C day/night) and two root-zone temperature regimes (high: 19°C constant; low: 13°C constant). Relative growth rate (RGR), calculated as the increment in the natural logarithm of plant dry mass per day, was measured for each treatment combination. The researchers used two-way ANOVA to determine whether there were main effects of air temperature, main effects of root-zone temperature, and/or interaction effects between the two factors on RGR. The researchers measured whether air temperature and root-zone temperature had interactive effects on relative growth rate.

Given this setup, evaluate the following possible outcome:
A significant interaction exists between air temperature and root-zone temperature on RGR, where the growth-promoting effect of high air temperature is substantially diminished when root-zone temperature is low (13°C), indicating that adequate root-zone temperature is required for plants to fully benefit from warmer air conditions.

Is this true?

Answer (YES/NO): NO